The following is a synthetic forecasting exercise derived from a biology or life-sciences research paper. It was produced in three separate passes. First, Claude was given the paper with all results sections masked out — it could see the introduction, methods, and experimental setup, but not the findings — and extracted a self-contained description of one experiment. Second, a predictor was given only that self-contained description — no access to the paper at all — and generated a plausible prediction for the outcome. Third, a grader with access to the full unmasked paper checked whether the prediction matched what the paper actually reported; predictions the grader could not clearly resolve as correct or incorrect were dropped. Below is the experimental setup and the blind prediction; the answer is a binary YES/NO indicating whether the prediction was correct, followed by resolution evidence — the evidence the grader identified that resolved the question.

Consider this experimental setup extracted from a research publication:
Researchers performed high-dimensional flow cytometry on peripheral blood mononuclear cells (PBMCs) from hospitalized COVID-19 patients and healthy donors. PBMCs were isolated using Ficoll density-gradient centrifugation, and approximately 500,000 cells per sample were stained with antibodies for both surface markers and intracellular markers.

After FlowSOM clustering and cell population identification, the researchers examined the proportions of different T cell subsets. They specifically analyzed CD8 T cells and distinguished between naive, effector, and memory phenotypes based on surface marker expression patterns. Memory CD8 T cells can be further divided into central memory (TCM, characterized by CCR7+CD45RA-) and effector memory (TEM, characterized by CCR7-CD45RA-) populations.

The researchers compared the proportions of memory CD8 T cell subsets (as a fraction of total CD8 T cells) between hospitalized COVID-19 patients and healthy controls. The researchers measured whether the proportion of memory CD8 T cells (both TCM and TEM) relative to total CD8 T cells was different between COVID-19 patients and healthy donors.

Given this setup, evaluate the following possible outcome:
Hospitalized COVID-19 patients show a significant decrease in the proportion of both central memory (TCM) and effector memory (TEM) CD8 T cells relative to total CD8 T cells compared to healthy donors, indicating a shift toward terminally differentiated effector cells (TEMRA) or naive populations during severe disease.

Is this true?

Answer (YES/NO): NO